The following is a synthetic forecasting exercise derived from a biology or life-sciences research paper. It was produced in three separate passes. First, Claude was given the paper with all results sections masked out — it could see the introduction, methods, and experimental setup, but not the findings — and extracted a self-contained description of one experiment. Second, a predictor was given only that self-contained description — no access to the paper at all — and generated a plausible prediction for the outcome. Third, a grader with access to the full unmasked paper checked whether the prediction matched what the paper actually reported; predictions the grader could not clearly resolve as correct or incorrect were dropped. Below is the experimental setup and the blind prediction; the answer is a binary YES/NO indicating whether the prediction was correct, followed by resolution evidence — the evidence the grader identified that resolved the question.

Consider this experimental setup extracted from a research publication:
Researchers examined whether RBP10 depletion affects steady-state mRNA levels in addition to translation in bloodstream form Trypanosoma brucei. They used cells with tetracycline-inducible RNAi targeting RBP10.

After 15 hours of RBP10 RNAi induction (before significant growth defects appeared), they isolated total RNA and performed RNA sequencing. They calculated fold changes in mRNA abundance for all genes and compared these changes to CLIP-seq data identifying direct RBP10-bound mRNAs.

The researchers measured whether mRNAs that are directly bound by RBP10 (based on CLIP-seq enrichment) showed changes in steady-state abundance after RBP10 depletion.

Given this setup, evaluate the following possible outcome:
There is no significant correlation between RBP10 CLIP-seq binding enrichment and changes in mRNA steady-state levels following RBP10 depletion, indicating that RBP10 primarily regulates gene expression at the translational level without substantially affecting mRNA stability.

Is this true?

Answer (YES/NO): NO